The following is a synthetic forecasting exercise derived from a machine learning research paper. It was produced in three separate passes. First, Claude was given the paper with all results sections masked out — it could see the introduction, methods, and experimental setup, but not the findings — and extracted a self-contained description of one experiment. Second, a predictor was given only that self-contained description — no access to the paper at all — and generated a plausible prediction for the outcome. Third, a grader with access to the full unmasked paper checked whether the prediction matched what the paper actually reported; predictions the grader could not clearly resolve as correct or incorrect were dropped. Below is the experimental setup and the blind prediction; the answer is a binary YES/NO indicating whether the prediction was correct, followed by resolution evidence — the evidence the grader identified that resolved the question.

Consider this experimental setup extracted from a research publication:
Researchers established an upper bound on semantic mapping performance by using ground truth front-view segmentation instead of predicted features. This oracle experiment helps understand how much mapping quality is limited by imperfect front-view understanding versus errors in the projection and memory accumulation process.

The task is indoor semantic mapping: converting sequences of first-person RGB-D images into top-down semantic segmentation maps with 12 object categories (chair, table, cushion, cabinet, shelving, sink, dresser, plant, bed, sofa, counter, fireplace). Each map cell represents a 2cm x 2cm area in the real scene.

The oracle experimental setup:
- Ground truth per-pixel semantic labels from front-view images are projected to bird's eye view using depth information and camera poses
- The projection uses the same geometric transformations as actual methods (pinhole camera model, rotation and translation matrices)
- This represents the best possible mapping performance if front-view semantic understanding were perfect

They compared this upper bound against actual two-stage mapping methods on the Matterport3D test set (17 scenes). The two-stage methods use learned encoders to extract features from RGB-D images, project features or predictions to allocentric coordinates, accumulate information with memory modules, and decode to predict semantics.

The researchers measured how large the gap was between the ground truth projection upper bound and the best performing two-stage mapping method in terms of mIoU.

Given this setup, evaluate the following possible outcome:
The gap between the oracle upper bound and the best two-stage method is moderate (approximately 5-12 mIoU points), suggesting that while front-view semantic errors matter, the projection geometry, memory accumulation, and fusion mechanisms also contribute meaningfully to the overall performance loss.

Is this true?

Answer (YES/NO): NO